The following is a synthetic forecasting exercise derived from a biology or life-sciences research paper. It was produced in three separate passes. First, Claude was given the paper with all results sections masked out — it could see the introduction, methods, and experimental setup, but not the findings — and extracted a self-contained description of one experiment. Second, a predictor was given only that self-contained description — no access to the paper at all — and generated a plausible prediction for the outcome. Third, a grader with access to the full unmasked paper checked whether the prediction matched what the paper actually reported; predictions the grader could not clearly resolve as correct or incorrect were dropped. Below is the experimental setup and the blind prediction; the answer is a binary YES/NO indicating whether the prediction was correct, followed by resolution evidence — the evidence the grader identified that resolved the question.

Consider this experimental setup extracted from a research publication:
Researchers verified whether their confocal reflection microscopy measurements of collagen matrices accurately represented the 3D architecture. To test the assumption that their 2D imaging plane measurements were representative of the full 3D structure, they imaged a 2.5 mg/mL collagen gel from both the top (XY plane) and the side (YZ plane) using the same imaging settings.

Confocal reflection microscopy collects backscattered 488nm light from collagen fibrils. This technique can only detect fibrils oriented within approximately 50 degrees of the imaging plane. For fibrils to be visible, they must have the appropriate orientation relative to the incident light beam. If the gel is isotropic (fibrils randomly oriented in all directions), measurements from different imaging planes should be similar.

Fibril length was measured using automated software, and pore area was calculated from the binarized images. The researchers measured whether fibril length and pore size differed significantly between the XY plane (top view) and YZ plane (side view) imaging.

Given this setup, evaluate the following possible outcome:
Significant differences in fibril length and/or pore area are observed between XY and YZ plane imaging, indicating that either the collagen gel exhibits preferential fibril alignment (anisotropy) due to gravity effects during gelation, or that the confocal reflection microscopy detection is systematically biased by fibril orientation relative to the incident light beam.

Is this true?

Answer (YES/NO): NO